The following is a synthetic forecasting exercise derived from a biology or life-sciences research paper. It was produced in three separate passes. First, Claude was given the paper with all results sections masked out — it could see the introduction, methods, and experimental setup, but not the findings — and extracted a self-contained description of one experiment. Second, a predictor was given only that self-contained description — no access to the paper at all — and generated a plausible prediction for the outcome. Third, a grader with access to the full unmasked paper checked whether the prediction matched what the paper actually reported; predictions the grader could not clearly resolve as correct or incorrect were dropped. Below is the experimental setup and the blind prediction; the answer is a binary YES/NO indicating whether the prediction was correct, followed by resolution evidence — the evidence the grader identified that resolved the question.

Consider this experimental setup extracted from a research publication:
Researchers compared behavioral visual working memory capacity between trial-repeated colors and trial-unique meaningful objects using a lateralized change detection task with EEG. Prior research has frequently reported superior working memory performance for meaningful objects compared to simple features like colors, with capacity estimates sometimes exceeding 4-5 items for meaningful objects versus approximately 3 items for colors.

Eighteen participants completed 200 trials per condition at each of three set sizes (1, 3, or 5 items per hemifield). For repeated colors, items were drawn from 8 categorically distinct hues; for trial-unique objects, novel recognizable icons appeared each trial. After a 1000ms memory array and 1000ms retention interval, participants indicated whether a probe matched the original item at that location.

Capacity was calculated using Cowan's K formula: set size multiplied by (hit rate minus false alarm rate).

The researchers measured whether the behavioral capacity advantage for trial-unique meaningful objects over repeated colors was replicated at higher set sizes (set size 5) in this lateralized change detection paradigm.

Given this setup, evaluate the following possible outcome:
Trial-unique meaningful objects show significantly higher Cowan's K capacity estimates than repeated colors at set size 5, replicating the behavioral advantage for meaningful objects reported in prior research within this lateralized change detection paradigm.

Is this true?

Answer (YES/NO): YES